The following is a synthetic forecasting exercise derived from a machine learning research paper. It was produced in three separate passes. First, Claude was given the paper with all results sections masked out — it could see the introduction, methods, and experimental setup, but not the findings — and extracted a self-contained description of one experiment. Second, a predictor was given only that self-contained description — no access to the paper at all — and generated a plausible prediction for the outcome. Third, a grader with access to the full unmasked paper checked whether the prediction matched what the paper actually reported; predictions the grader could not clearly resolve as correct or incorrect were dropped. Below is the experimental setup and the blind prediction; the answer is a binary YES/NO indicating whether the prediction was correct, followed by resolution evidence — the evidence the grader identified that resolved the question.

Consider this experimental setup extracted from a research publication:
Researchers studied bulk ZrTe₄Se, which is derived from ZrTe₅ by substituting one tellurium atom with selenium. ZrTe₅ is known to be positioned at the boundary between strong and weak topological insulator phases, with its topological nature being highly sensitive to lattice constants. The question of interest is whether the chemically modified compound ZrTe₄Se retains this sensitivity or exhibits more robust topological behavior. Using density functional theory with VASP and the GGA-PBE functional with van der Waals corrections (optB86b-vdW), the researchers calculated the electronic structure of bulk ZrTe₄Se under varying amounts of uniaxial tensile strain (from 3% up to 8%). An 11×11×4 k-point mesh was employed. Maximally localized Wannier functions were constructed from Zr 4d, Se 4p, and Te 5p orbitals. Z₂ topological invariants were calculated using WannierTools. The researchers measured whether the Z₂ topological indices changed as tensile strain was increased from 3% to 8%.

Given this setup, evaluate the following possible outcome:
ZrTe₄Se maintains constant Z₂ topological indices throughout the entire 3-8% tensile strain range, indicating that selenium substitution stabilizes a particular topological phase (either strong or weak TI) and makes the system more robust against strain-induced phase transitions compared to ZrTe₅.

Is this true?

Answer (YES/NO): YES